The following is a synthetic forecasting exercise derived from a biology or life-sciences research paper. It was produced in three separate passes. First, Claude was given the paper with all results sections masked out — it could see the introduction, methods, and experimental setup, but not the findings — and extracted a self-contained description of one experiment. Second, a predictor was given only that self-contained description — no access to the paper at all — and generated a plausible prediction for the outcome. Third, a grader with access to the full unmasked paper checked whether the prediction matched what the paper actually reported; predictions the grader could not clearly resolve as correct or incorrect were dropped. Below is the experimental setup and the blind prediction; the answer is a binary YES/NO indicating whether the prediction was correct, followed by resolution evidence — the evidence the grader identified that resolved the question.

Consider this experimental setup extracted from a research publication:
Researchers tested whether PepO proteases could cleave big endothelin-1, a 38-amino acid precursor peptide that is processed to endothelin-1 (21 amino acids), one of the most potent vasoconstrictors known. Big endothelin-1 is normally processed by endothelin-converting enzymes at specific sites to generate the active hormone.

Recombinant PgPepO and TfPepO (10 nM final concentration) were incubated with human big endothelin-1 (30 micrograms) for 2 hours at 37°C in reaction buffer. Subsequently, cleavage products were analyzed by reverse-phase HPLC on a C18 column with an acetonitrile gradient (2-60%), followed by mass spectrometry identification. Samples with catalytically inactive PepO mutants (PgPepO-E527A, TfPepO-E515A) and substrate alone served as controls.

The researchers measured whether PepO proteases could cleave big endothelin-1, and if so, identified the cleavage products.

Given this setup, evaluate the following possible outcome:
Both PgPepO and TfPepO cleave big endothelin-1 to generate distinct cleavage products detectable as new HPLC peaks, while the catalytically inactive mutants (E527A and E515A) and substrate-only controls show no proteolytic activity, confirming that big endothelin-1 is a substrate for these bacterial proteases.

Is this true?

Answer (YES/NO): YES